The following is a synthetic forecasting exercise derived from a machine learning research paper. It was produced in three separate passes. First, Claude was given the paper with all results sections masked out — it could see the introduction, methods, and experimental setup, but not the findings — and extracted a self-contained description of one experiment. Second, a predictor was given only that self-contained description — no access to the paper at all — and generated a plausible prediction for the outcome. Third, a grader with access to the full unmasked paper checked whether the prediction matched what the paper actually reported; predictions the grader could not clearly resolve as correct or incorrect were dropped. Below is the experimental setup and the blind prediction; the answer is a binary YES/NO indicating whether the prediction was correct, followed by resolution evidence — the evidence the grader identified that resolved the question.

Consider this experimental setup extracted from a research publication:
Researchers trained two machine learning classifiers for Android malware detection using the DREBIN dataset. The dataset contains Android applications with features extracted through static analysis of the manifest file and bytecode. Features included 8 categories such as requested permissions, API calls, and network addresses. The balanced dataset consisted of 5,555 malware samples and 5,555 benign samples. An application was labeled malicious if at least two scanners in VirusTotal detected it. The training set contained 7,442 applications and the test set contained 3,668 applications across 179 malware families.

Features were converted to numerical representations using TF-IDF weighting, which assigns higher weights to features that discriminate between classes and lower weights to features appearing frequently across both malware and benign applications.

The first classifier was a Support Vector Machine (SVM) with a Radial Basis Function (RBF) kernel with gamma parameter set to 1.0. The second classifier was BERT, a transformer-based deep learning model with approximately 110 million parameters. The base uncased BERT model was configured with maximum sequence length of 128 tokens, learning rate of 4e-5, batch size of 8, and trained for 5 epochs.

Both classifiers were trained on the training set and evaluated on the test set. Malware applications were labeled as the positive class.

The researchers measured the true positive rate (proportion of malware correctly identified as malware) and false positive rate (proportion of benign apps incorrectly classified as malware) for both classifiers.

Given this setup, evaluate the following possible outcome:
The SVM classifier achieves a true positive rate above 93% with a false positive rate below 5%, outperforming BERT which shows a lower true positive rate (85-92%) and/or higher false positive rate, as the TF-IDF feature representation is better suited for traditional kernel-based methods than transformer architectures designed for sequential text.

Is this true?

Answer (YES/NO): NO